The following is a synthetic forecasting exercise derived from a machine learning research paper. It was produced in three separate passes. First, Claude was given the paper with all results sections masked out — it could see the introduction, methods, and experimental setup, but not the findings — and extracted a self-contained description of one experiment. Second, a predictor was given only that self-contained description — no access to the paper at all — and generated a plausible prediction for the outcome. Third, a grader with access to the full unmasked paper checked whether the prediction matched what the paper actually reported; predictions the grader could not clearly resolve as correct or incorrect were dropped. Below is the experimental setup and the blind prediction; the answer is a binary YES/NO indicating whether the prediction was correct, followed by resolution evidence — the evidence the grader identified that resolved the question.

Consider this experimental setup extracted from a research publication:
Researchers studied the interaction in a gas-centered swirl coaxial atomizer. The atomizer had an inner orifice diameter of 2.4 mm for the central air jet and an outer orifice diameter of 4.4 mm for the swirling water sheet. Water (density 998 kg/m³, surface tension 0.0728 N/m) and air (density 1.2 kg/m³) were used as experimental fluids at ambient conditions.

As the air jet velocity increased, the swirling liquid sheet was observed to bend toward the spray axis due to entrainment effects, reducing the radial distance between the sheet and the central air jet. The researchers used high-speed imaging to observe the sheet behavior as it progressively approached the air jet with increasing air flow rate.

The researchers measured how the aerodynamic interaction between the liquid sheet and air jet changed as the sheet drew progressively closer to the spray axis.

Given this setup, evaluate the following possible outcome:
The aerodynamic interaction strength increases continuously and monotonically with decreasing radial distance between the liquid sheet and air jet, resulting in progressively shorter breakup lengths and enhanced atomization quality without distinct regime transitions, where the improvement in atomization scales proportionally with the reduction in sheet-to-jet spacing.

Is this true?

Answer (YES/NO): NO